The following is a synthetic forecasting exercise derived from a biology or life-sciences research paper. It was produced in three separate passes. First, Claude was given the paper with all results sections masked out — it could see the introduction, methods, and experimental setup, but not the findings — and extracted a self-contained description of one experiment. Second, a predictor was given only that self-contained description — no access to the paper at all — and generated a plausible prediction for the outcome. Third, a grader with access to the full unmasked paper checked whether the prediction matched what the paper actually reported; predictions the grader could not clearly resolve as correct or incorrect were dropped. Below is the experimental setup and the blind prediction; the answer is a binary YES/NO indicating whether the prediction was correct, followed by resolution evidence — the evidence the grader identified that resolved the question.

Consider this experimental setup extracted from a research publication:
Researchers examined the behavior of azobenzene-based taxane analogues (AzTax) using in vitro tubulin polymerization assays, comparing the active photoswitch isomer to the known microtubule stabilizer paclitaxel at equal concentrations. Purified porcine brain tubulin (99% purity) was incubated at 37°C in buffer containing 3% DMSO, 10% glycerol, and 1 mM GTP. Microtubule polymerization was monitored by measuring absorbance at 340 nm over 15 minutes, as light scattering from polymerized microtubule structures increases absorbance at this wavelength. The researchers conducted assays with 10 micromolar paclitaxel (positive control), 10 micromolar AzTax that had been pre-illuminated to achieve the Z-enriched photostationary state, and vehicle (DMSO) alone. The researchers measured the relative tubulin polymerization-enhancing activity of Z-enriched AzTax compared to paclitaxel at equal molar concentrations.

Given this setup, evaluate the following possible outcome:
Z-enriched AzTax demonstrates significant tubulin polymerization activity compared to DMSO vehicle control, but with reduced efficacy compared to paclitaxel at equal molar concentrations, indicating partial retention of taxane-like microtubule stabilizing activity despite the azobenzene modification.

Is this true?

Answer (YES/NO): YES